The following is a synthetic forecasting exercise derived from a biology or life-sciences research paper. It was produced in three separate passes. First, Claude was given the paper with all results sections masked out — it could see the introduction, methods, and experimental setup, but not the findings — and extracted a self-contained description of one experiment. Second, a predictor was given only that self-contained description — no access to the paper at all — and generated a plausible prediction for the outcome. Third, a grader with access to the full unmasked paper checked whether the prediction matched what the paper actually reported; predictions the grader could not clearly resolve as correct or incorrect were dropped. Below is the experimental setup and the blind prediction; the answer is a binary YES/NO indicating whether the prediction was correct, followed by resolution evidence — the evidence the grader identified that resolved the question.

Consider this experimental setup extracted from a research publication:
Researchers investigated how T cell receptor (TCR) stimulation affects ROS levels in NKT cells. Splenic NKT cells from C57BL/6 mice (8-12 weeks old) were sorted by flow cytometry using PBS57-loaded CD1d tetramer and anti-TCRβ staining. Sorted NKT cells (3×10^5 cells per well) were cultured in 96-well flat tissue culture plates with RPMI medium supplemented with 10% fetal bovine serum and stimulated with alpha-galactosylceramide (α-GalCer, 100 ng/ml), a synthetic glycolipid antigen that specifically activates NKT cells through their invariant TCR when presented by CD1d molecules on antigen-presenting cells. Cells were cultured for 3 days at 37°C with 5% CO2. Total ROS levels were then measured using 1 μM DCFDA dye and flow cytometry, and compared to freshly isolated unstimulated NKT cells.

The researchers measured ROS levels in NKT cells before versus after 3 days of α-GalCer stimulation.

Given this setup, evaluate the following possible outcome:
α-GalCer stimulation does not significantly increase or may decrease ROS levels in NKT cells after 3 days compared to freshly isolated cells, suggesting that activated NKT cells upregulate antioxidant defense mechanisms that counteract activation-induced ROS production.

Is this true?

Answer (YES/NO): YES